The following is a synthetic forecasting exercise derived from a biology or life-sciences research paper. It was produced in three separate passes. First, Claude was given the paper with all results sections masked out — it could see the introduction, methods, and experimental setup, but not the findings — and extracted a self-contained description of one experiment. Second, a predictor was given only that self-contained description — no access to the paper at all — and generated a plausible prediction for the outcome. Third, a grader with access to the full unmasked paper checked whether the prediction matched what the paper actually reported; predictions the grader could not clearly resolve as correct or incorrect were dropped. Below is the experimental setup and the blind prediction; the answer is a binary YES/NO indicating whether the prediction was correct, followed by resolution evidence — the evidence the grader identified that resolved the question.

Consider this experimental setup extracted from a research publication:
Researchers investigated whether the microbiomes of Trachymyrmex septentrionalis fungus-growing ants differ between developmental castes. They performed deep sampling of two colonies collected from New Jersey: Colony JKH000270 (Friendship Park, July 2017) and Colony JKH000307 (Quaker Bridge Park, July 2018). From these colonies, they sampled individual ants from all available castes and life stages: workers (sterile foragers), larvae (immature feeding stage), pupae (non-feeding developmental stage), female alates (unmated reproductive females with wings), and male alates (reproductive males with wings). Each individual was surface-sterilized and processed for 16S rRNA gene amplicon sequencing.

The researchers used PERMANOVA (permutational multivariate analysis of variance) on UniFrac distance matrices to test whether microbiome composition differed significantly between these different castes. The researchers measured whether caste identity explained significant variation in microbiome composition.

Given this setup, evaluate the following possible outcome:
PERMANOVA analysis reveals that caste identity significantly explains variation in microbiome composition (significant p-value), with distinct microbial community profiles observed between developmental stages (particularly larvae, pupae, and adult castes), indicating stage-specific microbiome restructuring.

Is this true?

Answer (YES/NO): YES